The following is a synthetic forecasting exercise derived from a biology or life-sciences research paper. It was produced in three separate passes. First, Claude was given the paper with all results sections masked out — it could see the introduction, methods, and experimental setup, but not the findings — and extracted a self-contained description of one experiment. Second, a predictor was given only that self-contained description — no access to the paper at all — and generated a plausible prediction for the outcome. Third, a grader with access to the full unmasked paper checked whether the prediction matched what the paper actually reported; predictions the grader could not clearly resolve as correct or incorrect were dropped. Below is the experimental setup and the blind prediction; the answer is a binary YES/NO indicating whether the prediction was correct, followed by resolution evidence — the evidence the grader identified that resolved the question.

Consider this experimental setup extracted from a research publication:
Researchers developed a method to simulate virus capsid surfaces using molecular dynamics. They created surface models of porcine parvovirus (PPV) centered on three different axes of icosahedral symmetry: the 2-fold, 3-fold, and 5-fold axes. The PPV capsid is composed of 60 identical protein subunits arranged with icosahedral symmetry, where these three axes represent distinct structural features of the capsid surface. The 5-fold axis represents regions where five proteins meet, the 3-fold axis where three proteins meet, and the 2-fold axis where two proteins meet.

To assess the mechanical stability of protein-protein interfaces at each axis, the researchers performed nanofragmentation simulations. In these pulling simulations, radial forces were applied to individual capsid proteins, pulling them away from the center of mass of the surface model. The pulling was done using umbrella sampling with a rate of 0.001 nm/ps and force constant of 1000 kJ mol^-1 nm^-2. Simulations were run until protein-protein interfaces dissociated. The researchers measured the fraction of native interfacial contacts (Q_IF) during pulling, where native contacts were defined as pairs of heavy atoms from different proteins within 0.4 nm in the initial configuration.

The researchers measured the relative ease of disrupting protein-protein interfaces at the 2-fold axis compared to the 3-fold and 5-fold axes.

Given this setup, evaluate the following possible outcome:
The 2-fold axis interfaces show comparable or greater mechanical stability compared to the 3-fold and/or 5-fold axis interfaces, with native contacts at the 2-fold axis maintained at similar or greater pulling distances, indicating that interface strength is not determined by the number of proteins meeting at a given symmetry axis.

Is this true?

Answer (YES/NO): NO